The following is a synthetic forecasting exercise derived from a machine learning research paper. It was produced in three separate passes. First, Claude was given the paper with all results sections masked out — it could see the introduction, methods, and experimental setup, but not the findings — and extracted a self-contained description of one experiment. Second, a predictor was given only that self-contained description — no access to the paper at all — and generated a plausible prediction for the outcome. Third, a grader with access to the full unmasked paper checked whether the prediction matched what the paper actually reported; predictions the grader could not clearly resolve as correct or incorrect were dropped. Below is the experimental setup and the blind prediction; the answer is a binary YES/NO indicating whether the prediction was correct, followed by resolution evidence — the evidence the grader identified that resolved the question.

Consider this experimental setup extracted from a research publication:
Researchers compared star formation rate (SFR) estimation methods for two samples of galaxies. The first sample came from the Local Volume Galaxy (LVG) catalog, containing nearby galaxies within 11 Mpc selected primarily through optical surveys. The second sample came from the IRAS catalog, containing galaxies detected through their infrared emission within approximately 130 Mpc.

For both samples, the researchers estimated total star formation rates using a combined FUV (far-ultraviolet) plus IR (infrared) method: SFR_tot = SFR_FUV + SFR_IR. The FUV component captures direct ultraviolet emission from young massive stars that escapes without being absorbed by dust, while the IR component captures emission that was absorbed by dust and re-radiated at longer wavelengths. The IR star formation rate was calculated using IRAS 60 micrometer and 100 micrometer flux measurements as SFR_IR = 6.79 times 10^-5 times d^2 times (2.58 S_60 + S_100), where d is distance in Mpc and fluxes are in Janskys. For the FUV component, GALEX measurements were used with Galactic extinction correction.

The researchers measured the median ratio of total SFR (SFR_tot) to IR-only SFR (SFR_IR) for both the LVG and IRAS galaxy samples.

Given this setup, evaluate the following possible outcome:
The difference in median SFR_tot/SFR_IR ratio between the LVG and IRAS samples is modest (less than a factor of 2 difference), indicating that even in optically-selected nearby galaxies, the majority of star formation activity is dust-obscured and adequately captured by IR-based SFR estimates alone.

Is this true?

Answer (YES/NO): NO